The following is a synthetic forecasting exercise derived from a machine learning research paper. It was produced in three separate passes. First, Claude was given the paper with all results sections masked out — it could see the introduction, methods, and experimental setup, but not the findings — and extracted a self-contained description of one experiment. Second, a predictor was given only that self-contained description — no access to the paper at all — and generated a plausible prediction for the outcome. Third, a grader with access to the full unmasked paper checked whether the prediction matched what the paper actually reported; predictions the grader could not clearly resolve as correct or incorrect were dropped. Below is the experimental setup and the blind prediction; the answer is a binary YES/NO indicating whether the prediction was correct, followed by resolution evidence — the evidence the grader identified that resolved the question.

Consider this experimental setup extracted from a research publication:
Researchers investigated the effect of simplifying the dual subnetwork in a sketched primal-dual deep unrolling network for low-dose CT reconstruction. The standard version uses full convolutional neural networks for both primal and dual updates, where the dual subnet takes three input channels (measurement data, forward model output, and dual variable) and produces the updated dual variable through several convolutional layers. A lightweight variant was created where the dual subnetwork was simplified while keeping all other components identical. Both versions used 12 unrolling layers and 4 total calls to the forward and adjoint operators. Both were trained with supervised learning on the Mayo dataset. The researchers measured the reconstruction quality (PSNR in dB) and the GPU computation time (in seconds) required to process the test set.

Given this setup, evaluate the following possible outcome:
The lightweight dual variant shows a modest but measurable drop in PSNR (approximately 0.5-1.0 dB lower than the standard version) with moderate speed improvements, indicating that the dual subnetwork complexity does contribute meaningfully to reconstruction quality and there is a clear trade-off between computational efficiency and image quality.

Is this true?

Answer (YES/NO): NO